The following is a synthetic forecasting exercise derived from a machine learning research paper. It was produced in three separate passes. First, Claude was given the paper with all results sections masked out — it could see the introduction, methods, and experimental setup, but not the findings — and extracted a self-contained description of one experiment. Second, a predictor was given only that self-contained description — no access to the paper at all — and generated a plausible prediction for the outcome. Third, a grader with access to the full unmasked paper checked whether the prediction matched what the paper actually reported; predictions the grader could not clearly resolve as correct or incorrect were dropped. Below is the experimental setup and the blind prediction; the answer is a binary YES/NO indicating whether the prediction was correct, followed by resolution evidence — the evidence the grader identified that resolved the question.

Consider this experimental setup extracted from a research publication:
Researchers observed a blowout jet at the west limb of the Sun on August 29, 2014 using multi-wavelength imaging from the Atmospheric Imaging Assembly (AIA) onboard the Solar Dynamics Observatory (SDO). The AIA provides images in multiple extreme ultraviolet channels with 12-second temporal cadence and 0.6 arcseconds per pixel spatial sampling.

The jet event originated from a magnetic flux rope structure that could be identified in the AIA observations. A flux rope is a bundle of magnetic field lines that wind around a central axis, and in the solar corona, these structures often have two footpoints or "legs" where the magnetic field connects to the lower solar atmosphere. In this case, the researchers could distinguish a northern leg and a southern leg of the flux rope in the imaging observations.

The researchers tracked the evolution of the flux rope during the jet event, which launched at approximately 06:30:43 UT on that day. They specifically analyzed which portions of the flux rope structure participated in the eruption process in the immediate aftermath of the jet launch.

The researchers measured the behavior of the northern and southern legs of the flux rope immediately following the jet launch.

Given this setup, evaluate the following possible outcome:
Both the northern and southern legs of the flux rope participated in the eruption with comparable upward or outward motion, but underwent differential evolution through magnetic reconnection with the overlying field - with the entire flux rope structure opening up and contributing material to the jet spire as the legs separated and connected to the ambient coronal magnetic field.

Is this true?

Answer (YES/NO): NO